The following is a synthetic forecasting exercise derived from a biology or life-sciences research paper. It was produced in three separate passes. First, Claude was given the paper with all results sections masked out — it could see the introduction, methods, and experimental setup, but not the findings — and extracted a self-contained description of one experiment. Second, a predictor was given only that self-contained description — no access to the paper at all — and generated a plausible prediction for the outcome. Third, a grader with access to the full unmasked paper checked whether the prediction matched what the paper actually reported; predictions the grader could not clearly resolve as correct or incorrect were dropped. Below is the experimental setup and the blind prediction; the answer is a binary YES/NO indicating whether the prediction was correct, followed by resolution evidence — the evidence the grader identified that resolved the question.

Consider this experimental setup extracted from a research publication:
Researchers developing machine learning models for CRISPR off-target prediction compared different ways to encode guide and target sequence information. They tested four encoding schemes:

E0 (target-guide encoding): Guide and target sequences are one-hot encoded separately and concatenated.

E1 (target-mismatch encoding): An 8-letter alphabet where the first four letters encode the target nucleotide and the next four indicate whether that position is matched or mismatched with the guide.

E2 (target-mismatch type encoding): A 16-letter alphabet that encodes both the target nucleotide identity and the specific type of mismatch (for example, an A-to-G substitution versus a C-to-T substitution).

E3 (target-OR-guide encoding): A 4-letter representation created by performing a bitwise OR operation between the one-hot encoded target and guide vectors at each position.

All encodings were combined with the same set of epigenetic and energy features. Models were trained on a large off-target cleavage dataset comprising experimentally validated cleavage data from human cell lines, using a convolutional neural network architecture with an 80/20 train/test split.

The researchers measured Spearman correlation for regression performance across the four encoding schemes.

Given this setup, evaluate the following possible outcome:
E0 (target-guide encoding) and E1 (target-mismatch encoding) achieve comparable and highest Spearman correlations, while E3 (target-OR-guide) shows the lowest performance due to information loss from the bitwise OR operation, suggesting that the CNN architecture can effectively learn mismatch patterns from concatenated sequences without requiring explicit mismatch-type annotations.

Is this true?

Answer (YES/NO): NO